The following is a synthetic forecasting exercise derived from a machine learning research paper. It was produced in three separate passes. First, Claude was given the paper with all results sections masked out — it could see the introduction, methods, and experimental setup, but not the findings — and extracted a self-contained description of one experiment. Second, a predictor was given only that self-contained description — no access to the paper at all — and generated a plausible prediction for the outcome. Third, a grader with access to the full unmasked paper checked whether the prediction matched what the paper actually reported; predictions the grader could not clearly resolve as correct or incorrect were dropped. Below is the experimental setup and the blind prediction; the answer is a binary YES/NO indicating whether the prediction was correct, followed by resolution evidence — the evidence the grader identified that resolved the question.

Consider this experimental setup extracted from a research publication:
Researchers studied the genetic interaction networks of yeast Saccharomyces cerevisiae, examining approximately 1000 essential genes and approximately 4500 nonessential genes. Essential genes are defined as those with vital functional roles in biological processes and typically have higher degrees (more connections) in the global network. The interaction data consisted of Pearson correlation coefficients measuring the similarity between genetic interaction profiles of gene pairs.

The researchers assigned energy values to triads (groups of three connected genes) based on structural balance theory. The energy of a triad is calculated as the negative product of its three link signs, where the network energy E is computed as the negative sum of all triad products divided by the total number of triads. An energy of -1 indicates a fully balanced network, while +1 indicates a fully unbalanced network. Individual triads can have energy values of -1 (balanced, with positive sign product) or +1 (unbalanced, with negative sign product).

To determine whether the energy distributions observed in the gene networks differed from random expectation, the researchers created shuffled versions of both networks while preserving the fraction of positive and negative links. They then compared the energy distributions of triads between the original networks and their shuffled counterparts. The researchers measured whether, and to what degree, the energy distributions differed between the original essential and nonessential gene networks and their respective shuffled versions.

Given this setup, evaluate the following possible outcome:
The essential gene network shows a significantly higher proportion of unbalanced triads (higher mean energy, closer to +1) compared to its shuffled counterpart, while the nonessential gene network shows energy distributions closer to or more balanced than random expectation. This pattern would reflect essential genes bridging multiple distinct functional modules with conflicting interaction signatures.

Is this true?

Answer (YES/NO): NO